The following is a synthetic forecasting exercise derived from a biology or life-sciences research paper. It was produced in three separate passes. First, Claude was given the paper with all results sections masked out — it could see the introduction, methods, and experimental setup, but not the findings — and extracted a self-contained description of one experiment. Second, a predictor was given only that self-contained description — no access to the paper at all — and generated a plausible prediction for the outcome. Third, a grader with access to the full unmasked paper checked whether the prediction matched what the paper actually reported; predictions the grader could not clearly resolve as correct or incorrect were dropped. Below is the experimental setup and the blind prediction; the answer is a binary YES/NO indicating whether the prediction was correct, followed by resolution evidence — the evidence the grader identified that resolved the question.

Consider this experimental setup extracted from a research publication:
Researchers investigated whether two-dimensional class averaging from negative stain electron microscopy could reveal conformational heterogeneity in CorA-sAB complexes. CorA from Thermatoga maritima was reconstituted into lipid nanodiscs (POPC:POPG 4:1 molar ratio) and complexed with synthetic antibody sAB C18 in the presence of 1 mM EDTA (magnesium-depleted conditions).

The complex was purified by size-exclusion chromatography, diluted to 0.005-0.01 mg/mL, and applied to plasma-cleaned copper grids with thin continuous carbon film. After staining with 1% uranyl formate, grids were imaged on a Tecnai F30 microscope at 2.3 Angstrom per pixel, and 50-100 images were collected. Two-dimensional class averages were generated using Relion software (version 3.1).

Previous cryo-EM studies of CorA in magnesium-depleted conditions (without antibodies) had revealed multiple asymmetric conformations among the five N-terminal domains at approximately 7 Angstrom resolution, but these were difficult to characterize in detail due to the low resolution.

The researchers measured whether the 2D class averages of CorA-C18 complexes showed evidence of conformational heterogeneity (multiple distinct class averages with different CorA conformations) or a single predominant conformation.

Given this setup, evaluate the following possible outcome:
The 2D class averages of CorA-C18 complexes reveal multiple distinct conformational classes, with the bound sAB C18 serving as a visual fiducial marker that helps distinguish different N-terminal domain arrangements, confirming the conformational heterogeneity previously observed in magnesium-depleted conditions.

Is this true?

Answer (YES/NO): YES